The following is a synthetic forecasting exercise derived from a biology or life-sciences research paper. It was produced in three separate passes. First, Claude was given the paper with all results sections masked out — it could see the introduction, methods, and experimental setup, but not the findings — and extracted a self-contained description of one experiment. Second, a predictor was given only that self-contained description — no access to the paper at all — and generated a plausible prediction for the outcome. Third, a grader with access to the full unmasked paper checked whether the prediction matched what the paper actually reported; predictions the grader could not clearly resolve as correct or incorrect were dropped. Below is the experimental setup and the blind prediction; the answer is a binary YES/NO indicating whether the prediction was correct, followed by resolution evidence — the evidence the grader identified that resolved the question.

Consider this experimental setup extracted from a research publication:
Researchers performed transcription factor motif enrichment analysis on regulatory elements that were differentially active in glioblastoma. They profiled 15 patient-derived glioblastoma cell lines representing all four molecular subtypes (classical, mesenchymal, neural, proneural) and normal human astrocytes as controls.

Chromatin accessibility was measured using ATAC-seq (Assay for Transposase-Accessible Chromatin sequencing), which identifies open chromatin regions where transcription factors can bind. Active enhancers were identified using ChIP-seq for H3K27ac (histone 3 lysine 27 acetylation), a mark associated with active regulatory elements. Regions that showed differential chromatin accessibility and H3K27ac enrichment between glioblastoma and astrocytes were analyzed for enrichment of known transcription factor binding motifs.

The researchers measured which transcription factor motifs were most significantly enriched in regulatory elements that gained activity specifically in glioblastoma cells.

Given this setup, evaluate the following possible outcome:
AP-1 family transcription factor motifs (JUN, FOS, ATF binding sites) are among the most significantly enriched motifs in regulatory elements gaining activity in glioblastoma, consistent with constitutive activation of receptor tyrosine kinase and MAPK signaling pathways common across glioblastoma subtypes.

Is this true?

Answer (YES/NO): NO